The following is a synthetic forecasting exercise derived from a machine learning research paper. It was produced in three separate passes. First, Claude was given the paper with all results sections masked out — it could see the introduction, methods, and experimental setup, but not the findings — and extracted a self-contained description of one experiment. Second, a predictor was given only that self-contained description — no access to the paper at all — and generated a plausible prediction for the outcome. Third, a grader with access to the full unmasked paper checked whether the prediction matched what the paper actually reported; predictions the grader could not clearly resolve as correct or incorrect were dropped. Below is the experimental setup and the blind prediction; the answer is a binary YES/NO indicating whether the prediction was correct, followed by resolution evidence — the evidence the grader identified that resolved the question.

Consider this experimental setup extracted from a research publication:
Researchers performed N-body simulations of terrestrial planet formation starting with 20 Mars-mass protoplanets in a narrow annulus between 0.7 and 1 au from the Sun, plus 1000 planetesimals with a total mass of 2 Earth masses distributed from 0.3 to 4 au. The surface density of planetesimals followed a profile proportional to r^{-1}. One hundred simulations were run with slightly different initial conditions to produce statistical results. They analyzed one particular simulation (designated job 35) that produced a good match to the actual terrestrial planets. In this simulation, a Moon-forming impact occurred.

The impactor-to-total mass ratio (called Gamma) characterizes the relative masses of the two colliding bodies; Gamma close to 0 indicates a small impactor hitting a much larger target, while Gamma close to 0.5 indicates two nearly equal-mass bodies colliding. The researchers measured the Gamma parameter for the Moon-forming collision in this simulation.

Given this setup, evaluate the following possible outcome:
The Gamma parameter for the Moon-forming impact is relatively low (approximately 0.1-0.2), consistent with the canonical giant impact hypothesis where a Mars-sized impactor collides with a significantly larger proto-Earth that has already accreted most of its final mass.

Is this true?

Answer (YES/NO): NO